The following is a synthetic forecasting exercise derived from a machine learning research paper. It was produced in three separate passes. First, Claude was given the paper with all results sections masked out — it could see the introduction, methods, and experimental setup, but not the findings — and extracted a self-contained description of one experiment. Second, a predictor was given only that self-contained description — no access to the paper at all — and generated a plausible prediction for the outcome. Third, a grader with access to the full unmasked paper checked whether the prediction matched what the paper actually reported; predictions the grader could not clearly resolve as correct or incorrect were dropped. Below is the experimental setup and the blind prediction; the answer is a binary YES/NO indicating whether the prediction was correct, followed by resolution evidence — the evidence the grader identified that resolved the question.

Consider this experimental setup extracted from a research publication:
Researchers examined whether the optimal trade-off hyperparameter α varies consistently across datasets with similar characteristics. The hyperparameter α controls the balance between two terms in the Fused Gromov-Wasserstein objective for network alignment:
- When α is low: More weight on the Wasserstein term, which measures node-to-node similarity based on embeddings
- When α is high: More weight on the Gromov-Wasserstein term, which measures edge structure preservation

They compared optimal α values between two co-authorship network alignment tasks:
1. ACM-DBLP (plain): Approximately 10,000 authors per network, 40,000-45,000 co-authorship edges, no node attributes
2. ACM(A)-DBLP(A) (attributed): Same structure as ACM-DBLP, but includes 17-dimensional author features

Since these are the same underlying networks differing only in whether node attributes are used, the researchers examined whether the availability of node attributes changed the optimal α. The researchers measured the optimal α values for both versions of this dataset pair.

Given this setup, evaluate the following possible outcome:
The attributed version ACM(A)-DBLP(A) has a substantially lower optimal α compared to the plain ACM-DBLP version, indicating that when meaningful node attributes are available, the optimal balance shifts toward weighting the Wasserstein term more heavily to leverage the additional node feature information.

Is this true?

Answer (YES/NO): NO